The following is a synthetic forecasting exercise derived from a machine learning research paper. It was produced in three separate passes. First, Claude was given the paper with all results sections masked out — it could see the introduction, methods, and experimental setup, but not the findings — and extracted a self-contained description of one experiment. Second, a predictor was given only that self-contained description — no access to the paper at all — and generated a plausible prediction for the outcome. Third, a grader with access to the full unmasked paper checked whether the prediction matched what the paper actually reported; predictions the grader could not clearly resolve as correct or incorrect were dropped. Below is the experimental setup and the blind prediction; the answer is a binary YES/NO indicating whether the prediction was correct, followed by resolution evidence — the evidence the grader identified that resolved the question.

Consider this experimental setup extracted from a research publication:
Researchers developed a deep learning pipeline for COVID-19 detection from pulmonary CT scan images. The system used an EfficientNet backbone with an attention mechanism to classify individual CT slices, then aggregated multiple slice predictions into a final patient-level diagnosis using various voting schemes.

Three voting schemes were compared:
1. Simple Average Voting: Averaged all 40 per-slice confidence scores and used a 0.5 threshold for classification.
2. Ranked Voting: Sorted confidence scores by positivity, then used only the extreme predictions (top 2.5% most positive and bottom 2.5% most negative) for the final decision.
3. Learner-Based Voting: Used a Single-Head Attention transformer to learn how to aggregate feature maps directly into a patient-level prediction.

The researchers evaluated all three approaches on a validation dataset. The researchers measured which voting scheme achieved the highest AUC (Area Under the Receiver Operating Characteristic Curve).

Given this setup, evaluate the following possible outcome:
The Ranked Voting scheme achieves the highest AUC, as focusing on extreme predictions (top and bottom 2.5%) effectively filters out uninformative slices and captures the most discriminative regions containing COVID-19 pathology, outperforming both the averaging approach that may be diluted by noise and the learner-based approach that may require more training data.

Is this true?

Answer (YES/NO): YES